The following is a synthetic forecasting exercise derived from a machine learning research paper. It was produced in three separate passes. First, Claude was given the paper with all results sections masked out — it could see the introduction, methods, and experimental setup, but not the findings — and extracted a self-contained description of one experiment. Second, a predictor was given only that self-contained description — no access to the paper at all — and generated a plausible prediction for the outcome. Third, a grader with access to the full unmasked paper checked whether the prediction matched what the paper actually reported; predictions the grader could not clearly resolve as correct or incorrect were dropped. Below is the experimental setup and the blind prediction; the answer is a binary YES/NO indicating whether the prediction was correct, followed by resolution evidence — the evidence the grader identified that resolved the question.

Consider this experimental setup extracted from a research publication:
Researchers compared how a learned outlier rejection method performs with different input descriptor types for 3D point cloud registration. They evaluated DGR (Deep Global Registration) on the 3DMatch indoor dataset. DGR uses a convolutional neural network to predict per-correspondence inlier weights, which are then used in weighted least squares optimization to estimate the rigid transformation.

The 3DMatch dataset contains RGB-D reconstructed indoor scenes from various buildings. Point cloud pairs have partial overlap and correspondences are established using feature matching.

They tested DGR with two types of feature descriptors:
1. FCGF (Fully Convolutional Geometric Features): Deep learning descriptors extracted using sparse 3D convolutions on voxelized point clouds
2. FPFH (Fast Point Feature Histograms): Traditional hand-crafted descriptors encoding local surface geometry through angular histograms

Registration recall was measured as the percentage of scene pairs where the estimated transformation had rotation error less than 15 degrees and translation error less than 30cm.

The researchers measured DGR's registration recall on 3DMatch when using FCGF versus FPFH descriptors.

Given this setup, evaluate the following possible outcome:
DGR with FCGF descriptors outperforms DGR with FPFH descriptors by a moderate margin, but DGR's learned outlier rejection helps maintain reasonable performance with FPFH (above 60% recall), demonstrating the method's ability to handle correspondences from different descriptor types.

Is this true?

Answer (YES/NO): NO